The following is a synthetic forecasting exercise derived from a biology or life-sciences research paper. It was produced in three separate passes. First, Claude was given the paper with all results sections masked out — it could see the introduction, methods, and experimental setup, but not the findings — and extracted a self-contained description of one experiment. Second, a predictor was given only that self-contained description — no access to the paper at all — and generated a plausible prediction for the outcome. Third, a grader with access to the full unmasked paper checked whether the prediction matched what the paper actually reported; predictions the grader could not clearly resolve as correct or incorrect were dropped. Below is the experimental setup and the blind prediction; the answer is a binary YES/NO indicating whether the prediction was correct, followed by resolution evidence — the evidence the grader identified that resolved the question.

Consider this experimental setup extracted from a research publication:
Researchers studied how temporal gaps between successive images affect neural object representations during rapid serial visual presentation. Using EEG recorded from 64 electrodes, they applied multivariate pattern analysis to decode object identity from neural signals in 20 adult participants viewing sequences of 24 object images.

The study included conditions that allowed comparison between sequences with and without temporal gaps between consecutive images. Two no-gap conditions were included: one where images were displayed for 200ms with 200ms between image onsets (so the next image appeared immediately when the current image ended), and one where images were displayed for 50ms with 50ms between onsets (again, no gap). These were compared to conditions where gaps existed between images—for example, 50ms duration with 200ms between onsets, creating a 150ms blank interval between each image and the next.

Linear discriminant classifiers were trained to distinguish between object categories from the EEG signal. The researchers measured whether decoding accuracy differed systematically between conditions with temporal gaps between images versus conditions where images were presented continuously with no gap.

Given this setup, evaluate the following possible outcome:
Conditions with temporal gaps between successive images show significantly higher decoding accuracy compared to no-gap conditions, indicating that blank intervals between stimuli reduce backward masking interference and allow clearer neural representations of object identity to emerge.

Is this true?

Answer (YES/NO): NO